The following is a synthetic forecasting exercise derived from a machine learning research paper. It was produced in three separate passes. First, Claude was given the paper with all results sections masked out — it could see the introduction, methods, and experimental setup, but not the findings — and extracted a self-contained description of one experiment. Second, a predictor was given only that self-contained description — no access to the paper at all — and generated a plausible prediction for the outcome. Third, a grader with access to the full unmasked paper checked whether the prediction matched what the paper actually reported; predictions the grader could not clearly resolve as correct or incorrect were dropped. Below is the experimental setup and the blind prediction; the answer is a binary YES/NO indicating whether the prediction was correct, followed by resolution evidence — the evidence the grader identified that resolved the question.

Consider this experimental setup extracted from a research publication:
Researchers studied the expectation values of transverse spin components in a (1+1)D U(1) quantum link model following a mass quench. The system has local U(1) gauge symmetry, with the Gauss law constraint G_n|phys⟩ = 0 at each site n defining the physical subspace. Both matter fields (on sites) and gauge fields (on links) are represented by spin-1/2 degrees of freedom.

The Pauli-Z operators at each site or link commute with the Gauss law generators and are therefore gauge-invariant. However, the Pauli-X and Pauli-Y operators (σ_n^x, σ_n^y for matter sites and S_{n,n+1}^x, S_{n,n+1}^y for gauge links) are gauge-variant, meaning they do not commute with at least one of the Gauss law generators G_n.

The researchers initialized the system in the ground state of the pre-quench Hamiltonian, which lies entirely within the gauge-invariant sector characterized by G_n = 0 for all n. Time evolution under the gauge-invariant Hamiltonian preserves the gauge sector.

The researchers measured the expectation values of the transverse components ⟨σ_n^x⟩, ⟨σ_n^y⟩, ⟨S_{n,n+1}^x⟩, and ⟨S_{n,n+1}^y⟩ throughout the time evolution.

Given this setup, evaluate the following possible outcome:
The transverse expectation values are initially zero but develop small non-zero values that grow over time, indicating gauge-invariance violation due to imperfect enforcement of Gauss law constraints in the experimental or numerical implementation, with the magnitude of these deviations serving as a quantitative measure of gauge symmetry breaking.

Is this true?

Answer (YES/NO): NO